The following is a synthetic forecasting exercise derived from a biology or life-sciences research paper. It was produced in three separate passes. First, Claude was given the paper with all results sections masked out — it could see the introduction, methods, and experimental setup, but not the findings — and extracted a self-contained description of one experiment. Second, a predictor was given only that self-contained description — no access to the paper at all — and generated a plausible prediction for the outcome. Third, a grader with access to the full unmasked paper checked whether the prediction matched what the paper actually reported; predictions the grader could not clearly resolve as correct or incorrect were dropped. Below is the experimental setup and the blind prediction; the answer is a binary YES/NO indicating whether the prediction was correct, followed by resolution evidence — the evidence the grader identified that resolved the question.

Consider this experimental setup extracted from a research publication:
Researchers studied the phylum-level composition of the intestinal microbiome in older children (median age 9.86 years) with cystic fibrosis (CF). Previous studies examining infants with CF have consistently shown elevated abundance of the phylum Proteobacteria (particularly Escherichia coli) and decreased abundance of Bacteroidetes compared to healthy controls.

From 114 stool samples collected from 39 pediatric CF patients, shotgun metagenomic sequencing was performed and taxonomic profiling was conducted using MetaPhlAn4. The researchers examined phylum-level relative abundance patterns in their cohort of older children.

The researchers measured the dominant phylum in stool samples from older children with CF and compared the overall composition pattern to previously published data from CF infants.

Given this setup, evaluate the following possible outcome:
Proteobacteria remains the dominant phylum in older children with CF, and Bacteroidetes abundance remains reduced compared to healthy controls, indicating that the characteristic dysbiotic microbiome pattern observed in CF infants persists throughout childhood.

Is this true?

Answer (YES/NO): NO